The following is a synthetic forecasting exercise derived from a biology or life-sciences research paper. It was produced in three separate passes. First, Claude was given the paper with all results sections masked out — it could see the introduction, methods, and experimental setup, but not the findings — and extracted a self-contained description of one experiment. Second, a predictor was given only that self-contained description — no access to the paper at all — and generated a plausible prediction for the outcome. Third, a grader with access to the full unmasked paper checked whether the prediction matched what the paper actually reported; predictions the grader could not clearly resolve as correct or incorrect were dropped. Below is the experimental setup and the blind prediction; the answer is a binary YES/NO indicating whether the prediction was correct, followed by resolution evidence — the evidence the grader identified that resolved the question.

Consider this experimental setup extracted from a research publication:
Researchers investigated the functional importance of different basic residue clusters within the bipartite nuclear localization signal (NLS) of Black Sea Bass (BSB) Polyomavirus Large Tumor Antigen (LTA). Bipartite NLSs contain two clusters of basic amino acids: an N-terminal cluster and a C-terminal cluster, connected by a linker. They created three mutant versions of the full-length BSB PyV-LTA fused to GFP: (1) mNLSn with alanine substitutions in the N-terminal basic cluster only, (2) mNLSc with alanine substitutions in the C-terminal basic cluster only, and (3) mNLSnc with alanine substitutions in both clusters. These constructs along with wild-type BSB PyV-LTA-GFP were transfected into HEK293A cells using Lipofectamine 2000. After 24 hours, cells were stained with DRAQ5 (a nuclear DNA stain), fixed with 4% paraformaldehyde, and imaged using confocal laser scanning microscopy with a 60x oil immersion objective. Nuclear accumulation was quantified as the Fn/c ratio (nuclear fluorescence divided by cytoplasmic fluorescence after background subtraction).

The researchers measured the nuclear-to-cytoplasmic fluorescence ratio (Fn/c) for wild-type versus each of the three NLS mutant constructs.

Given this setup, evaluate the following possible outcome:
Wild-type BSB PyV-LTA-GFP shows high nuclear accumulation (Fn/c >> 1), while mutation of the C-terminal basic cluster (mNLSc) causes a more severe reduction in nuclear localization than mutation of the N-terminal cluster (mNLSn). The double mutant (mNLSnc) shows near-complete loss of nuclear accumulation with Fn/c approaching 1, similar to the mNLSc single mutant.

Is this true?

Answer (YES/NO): NO